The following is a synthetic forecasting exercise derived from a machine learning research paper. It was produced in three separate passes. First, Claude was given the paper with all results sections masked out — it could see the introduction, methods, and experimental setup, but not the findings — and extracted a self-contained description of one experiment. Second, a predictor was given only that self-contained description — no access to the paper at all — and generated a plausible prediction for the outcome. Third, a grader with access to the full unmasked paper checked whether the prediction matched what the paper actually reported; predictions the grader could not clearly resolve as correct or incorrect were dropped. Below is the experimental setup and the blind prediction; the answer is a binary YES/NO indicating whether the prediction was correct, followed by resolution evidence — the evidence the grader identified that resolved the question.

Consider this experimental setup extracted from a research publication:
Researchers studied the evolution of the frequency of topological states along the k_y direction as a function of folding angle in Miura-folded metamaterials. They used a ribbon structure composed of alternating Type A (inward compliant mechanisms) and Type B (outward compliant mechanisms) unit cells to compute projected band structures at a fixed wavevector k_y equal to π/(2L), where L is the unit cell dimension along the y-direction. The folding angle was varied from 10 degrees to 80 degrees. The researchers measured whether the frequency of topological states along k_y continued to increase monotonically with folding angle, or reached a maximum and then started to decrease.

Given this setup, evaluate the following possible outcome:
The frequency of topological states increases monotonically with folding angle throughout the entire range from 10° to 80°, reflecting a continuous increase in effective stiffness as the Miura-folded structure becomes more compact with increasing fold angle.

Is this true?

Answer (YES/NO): NO